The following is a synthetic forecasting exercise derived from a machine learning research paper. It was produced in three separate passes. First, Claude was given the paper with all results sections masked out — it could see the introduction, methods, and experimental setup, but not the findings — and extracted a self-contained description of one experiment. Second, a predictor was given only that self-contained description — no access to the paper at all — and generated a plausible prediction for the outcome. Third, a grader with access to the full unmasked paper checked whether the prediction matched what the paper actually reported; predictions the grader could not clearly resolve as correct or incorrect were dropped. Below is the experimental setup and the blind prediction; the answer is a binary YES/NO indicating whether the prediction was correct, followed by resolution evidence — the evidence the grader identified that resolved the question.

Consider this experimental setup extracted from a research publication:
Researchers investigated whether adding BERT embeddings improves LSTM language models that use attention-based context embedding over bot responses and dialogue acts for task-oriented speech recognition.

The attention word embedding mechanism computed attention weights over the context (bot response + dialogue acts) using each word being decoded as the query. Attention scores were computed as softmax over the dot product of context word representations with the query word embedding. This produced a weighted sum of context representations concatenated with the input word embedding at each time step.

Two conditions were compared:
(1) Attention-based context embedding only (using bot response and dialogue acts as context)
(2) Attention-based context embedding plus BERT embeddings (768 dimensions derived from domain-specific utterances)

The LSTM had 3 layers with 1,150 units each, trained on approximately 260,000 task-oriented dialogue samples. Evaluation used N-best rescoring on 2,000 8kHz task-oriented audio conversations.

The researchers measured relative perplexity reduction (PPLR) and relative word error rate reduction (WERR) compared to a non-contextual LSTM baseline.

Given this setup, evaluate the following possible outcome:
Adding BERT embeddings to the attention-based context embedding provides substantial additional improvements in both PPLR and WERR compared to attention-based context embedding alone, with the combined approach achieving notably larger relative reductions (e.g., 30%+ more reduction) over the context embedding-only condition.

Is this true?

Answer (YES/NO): NO